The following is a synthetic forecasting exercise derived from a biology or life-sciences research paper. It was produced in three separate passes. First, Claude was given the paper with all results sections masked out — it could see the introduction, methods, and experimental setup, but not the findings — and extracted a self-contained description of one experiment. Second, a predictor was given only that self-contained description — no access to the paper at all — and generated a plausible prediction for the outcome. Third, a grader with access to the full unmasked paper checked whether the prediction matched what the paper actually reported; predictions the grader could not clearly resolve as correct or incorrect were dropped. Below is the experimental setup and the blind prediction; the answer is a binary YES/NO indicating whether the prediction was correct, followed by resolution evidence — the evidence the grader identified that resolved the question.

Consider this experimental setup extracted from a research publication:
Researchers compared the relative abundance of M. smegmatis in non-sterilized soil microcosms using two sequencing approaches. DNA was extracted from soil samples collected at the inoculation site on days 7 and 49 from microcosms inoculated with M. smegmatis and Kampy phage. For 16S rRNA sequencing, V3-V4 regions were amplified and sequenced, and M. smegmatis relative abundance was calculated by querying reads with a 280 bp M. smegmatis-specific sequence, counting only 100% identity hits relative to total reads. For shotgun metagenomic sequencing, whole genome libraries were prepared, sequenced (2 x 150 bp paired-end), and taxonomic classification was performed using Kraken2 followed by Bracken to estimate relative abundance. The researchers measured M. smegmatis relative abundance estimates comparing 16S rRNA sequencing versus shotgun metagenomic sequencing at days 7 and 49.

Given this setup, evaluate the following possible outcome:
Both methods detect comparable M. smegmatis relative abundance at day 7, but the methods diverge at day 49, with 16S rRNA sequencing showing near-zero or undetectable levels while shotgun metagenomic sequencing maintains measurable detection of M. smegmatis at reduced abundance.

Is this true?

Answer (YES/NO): NO